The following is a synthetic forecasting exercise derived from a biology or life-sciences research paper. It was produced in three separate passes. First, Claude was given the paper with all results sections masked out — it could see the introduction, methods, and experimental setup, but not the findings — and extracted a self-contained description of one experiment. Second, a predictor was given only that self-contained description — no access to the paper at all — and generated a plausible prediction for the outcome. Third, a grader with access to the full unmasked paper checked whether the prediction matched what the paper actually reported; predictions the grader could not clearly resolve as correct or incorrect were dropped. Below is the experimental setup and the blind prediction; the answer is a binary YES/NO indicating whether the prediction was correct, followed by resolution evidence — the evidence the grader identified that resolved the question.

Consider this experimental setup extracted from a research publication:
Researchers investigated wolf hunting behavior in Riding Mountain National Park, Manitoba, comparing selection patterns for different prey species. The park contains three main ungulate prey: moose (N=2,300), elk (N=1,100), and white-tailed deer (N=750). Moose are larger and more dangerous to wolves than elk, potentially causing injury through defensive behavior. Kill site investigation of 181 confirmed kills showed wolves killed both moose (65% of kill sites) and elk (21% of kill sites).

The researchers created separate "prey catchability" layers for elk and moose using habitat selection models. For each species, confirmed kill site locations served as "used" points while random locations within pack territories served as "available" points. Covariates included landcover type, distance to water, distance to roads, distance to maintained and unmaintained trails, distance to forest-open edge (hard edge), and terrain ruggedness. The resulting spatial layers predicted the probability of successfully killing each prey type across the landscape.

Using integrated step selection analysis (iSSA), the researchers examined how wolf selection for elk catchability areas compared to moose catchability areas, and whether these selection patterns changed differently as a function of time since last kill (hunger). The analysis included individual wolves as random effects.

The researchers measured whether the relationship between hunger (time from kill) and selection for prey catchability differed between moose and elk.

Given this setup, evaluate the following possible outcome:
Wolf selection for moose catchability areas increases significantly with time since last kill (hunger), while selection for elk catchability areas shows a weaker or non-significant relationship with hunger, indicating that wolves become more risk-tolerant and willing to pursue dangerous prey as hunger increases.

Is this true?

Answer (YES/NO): NO